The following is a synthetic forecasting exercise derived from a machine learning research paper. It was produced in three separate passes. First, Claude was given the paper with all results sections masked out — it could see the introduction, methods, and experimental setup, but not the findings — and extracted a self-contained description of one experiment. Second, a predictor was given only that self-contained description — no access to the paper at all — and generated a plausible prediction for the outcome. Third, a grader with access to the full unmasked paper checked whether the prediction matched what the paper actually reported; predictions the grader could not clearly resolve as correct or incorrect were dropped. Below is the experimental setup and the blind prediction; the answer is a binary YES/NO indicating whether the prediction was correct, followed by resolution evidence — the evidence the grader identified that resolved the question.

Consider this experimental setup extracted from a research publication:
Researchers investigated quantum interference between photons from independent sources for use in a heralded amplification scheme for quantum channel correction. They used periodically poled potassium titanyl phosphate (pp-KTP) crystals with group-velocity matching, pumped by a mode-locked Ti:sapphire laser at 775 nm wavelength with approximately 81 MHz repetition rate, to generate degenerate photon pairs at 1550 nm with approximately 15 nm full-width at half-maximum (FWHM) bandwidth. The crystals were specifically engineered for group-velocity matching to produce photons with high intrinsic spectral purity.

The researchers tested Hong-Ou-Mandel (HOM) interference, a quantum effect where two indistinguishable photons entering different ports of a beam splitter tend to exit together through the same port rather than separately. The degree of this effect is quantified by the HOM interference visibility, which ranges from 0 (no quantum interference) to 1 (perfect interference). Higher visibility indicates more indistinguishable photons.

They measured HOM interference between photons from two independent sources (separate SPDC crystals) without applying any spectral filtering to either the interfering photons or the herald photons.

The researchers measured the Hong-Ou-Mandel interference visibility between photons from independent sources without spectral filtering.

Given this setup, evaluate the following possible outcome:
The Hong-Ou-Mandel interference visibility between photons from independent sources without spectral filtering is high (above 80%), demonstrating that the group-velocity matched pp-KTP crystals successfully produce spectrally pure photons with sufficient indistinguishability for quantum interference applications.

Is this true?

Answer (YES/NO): YES